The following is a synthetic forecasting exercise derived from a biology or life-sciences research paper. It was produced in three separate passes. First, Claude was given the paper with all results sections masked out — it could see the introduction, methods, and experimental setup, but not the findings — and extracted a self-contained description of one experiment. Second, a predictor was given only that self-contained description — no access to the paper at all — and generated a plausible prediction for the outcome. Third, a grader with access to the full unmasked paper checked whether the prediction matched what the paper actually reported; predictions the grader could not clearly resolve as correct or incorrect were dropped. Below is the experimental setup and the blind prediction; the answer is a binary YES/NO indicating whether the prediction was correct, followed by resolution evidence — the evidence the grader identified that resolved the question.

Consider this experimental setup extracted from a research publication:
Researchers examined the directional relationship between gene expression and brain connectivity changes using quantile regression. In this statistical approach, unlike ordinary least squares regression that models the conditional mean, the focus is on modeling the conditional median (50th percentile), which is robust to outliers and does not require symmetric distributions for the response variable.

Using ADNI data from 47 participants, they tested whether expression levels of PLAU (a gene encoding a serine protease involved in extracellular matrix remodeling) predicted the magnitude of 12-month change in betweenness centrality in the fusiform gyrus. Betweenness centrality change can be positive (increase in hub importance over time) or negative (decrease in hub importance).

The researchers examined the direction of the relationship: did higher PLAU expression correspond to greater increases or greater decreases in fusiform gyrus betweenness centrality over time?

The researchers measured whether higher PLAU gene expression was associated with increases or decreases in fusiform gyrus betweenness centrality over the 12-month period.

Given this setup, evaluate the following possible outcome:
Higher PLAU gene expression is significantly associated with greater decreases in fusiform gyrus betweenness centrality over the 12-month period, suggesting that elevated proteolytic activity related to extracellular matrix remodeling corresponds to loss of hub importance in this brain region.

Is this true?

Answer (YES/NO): NO